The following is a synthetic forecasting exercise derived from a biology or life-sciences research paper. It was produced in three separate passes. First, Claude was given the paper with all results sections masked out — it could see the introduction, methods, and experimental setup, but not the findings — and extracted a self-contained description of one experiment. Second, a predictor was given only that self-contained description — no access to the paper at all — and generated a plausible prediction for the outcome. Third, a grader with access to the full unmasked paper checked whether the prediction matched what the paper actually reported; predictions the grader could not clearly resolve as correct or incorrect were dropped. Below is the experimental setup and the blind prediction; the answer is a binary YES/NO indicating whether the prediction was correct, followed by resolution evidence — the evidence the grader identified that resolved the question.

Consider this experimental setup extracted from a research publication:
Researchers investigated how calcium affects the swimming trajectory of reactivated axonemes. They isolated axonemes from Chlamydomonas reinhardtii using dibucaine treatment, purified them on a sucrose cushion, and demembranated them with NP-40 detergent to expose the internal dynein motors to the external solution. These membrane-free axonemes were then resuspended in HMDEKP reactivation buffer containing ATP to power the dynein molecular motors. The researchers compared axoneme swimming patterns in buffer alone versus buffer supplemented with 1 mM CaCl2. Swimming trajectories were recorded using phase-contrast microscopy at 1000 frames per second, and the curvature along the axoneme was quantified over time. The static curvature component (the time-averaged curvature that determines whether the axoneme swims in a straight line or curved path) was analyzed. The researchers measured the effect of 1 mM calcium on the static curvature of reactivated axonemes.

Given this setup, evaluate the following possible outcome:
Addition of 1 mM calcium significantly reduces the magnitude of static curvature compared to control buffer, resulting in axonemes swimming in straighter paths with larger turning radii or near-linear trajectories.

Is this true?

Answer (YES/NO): YES